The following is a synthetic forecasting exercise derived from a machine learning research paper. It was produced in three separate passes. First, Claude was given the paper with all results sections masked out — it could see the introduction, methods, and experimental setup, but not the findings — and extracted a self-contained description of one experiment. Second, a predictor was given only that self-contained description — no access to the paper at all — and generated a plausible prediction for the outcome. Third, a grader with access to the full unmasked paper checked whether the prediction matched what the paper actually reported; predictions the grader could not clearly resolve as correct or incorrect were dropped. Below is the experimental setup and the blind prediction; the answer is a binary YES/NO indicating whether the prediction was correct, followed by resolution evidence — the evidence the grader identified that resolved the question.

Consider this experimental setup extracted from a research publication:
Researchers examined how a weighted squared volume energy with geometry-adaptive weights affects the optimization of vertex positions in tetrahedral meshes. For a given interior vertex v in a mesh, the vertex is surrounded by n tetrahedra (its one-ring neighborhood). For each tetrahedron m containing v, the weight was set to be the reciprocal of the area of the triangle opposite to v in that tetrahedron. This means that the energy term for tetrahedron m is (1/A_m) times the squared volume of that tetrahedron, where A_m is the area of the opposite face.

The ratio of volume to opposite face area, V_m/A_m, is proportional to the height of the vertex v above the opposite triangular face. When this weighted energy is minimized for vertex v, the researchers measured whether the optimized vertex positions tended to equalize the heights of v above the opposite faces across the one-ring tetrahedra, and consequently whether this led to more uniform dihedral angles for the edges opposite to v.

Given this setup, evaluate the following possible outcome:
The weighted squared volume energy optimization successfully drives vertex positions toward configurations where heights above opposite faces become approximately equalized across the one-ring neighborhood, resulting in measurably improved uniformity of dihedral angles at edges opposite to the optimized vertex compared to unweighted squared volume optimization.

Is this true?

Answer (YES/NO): YES